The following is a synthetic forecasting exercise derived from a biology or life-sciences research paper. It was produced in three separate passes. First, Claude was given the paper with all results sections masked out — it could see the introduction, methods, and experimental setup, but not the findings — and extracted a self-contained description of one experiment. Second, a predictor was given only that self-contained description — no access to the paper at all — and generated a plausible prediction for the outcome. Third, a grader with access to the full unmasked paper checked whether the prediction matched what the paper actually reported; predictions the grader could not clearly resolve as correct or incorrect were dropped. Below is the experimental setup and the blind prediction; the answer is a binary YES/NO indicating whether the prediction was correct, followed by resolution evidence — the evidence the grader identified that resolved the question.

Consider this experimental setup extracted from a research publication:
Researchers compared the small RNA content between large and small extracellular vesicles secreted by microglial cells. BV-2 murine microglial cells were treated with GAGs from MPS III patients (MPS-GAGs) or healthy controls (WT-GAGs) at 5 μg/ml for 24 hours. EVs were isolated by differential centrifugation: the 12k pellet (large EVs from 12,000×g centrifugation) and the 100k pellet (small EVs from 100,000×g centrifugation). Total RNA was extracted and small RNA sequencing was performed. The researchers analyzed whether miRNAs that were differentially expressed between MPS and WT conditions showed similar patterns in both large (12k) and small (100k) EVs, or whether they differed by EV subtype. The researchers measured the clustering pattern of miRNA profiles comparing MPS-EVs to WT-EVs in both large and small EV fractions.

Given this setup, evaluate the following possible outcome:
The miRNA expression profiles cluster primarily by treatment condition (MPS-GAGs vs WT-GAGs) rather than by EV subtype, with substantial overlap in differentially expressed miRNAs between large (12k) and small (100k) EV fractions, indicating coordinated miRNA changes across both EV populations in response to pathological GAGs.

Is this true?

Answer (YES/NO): YES